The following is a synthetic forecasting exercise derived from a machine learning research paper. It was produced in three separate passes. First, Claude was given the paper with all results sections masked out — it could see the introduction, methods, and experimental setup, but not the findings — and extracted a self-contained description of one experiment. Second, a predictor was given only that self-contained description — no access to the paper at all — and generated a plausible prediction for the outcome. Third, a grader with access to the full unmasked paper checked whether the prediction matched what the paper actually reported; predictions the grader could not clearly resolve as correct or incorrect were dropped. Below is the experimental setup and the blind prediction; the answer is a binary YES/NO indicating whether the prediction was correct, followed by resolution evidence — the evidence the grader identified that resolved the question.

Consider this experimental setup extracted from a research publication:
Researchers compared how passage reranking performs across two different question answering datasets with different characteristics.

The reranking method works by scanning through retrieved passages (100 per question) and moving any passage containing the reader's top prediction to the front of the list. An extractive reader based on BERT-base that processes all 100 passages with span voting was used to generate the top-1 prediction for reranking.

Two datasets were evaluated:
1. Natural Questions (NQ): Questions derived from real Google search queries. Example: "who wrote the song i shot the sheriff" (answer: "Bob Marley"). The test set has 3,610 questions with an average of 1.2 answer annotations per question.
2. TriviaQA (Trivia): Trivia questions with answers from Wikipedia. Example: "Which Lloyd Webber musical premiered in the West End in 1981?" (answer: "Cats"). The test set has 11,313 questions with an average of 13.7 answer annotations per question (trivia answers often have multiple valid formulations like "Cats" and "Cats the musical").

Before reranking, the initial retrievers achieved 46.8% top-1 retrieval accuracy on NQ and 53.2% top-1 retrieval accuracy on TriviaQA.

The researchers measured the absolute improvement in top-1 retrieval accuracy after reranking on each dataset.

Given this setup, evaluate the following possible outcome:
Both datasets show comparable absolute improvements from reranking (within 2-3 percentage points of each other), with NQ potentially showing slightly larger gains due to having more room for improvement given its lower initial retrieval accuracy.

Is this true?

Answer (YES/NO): NO